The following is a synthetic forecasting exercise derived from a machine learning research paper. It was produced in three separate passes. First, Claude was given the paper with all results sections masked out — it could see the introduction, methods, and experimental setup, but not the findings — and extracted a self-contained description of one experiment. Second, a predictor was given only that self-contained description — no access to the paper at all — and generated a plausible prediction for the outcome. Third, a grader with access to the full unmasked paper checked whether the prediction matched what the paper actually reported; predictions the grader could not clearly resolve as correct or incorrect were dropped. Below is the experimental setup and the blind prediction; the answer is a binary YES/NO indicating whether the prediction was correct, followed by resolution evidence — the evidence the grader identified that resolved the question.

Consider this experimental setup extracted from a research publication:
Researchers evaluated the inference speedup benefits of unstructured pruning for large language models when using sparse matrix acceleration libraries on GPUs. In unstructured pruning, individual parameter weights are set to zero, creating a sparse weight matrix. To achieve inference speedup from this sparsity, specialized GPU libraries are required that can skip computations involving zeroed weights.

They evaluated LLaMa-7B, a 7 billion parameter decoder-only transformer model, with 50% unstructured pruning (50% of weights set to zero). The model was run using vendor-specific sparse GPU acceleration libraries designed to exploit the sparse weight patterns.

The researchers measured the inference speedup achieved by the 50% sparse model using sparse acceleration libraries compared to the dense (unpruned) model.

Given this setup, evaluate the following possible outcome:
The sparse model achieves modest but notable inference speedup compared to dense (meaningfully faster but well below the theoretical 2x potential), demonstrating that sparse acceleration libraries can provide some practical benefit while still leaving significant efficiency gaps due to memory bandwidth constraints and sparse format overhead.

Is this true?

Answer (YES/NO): YES